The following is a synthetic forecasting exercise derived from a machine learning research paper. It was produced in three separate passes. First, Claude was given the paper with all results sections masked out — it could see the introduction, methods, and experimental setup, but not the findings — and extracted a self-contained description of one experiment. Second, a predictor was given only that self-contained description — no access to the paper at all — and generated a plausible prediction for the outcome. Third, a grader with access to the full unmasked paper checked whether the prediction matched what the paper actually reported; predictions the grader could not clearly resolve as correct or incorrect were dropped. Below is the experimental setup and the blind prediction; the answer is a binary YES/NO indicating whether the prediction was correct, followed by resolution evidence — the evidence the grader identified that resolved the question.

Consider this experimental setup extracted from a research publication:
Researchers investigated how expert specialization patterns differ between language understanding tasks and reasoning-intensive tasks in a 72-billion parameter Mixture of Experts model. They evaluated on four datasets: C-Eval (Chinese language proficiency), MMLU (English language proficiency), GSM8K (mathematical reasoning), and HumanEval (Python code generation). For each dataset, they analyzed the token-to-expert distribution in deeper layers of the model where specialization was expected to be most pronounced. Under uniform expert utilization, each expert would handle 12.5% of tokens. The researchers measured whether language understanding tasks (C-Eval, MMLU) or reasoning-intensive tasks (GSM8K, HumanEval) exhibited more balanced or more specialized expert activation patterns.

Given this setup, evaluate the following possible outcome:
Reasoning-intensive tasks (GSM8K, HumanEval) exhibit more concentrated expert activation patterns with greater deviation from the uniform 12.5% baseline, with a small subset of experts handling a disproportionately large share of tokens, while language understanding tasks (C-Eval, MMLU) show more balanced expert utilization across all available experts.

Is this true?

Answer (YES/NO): YES